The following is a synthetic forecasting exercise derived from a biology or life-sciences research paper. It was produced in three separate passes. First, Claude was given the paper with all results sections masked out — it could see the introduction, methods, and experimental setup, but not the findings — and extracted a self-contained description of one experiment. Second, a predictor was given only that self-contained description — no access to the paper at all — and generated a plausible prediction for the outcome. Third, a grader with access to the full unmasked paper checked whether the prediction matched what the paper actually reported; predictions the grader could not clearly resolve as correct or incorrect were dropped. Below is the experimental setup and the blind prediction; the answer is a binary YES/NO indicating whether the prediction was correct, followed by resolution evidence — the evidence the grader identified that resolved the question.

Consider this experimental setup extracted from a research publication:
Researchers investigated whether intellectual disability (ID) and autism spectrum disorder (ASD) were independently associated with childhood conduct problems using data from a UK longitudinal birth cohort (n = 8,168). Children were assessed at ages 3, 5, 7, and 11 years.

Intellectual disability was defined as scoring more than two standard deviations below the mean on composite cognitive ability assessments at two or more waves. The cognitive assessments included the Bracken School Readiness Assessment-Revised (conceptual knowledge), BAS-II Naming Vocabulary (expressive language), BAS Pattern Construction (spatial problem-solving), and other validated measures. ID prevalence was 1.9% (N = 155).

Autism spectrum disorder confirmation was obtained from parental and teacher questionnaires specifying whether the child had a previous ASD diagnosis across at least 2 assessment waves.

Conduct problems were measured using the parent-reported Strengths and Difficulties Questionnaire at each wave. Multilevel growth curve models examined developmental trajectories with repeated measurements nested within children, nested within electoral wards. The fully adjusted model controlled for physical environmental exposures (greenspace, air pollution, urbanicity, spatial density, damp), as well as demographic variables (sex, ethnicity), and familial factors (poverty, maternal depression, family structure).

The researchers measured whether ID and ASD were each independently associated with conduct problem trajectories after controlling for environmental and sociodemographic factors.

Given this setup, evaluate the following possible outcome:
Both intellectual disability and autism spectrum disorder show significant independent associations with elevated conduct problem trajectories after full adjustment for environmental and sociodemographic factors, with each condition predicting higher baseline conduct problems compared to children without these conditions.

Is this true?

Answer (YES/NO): YES